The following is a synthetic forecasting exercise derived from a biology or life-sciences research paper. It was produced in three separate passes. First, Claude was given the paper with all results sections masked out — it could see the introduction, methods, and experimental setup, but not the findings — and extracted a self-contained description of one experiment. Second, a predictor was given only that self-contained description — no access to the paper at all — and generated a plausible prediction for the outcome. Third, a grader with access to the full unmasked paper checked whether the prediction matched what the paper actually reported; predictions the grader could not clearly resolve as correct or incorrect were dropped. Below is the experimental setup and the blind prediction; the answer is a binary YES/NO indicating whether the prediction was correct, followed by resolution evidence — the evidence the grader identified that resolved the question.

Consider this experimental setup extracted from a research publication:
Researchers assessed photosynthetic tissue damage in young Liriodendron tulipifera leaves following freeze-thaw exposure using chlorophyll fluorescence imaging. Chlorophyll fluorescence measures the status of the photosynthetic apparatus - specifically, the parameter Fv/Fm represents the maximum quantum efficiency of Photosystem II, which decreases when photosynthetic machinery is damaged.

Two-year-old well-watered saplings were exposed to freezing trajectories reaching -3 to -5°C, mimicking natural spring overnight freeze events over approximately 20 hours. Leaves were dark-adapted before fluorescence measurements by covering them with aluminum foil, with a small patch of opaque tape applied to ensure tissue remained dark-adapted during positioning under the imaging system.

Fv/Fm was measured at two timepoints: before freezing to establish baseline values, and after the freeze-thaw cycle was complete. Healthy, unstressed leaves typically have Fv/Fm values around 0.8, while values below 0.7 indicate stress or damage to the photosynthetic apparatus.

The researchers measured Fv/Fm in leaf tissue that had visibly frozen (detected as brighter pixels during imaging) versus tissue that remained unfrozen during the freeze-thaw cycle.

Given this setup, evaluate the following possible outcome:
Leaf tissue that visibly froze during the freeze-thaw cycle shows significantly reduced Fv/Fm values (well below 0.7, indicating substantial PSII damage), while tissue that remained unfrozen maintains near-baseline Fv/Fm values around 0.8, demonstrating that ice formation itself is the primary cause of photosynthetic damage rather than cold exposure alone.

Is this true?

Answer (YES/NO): YES